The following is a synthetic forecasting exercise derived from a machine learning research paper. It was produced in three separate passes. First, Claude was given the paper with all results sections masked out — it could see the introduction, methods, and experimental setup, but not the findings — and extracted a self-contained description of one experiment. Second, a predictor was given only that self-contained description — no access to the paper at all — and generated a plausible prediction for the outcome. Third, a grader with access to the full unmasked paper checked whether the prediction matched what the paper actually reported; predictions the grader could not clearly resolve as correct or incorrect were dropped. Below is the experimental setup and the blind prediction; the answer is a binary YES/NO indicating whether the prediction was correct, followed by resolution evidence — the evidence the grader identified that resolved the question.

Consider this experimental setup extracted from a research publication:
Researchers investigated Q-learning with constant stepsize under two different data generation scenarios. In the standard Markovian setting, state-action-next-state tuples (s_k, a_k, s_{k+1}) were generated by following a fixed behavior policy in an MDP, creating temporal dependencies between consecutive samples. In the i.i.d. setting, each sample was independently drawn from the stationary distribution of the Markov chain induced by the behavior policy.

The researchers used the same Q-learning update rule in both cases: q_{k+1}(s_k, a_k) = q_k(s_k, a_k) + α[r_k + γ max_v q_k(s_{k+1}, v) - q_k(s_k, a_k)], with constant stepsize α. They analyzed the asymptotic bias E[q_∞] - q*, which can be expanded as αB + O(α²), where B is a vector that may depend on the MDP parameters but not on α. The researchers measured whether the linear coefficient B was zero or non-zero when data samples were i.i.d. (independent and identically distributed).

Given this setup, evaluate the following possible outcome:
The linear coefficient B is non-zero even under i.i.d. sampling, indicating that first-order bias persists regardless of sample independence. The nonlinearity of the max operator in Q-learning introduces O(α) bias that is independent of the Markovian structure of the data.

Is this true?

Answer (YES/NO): NO